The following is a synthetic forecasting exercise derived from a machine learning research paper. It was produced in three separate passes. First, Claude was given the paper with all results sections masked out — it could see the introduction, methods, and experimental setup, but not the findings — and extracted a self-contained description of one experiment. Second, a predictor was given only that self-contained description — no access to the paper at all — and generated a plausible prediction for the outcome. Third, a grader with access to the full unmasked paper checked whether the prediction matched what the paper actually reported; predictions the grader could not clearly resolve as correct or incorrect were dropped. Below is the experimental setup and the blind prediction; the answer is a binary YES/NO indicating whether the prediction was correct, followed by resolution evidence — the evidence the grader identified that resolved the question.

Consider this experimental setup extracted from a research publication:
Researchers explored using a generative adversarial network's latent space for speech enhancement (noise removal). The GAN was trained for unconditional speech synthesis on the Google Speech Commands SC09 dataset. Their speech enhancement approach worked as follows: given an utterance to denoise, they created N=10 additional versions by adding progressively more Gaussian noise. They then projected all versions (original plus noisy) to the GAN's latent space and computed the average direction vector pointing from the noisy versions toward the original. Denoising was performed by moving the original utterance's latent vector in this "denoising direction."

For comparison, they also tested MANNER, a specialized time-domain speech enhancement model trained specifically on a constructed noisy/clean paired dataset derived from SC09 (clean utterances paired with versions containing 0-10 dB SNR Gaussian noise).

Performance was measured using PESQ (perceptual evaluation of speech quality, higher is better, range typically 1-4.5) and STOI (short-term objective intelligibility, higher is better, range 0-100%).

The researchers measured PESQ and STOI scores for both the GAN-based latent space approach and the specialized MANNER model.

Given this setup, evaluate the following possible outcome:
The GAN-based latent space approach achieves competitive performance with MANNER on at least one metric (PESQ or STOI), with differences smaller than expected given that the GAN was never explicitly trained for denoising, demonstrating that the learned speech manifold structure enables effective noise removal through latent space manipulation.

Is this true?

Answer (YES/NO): NO